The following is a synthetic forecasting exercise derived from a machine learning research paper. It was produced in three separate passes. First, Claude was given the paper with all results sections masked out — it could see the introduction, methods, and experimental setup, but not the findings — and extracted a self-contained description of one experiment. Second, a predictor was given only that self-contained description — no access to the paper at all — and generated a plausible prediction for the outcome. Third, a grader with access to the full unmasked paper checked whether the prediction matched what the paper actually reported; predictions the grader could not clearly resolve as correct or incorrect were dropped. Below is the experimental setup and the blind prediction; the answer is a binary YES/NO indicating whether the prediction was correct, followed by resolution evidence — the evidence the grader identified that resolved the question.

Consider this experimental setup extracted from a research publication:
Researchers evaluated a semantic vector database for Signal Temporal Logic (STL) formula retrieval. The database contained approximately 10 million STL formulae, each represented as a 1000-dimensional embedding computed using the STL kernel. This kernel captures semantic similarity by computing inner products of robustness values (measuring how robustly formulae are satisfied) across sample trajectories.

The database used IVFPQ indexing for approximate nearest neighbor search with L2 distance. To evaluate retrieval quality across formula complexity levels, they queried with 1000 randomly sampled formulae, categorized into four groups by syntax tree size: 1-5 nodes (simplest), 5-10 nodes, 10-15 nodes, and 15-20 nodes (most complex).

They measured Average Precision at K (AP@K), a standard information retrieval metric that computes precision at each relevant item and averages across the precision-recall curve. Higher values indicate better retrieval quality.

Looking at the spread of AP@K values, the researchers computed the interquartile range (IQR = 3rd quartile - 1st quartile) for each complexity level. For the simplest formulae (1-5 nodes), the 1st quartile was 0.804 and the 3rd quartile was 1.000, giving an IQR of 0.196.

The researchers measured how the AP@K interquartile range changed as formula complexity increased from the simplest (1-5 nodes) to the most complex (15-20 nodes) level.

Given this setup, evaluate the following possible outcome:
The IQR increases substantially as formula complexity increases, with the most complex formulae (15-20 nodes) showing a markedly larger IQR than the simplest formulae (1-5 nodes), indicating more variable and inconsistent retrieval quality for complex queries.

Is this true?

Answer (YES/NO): YES